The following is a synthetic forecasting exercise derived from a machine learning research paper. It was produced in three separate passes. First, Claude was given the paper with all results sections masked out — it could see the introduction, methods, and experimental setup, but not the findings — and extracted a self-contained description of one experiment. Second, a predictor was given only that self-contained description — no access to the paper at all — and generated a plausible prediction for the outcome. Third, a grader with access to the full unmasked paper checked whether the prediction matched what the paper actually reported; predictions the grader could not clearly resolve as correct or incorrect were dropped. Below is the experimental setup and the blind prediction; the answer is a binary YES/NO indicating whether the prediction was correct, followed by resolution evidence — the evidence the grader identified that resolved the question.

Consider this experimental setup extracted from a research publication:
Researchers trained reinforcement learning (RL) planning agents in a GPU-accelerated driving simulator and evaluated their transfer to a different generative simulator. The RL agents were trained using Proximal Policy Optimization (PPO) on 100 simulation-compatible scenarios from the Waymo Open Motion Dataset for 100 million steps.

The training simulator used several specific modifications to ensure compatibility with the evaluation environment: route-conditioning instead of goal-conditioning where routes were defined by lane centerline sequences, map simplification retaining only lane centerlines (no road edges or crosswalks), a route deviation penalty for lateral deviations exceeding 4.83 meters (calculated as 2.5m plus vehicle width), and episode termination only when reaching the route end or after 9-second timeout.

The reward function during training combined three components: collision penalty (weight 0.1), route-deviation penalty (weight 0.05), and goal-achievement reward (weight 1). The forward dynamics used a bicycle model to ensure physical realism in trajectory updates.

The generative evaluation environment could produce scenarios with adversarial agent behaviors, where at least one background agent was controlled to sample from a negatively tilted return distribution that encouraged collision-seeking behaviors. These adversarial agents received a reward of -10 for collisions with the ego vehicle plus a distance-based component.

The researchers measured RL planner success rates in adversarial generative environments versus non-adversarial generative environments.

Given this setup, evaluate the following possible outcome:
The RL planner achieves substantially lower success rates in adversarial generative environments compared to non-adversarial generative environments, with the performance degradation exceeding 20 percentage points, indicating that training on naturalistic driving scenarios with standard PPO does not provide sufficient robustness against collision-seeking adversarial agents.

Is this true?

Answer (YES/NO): NO